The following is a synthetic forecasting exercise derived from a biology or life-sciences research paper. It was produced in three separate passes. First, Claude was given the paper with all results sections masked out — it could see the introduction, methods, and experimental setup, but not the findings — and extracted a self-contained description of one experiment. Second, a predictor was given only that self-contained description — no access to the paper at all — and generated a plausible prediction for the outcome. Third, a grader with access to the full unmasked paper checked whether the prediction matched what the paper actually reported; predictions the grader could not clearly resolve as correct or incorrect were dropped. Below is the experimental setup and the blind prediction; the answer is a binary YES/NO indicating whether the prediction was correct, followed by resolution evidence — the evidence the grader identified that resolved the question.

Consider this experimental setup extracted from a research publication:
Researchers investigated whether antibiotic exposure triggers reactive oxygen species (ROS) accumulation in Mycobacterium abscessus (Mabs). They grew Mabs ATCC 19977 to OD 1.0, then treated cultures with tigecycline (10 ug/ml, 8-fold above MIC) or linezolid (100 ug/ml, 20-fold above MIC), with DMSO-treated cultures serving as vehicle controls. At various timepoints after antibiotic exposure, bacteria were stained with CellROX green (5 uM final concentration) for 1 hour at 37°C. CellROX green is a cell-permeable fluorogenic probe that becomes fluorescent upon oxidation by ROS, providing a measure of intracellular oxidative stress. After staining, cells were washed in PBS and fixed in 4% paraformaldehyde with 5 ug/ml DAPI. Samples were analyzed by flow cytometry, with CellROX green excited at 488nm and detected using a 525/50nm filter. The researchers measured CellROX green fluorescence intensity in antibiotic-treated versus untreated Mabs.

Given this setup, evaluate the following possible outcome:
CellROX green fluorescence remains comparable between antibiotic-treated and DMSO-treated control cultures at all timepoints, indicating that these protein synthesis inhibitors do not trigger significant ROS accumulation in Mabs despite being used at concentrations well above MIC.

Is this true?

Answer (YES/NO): NO